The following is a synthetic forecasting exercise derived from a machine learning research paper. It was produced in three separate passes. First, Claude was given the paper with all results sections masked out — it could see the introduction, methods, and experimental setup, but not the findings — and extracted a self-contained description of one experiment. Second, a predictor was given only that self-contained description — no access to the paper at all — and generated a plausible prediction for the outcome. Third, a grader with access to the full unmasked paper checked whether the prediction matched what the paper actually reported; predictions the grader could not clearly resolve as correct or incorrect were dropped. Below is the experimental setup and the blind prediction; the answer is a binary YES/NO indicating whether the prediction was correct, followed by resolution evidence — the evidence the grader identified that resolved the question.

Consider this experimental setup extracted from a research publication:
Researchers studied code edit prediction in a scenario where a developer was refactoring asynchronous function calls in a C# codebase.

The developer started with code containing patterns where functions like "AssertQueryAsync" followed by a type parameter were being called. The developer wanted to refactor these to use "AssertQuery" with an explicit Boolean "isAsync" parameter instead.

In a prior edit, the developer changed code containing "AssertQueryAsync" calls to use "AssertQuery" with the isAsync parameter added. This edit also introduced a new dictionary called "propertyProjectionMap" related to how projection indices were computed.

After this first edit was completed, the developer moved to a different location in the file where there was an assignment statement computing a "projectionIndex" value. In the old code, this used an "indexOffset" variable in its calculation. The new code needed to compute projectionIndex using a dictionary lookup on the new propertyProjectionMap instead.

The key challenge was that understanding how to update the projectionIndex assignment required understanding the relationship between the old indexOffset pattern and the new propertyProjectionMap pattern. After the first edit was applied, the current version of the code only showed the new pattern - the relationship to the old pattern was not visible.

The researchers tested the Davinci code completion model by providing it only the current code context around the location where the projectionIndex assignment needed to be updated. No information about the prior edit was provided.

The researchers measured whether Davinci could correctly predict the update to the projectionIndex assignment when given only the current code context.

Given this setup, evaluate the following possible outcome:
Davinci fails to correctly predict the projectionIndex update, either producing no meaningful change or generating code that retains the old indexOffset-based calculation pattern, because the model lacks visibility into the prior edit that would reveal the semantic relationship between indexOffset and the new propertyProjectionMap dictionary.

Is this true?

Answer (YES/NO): NO